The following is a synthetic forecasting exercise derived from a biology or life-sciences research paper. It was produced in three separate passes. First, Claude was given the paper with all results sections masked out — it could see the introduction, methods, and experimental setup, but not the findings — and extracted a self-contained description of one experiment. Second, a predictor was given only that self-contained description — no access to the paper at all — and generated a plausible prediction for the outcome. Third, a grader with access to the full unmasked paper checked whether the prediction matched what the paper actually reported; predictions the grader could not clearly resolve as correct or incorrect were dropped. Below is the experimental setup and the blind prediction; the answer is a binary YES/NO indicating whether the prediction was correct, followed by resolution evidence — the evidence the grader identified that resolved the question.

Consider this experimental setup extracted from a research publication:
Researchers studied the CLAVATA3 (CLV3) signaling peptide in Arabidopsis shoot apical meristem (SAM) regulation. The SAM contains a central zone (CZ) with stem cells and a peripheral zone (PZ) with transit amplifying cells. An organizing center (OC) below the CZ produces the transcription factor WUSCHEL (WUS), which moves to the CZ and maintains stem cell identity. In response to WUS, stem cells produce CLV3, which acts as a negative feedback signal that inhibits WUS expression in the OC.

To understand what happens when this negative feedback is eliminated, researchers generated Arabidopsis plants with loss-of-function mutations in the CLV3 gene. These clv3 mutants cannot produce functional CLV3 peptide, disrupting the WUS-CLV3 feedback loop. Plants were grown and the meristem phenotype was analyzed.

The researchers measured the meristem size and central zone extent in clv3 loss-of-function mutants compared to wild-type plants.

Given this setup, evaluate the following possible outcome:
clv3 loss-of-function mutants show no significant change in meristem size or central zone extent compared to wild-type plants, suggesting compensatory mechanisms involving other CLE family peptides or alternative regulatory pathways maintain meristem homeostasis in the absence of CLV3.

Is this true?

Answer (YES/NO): NO